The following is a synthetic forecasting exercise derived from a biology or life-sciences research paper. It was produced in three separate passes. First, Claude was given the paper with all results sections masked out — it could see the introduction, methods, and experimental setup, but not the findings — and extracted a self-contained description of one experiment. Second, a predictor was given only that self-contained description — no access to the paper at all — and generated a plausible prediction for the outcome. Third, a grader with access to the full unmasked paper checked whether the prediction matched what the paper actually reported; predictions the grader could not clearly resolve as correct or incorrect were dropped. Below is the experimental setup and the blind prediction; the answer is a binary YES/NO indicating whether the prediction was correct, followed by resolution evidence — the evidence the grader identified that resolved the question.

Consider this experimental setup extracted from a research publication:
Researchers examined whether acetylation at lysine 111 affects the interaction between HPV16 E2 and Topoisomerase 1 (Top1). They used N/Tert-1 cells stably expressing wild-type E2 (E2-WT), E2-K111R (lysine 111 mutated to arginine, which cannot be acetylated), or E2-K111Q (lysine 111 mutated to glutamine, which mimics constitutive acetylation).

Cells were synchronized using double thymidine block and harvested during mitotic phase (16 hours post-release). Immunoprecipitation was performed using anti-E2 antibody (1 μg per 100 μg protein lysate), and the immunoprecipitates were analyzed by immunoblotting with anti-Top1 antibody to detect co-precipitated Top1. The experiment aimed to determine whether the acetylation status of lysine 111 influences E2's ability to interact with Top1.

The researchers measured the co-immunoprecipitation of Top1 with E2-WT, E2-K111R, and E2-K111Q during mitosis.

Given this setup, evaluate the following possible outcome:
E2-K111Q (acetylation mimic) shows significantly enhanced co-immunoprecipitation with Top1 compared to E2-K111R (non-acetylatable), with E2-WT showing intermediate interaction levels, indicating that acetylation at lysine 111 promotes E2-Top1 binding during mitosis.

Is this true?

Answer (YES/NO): NO